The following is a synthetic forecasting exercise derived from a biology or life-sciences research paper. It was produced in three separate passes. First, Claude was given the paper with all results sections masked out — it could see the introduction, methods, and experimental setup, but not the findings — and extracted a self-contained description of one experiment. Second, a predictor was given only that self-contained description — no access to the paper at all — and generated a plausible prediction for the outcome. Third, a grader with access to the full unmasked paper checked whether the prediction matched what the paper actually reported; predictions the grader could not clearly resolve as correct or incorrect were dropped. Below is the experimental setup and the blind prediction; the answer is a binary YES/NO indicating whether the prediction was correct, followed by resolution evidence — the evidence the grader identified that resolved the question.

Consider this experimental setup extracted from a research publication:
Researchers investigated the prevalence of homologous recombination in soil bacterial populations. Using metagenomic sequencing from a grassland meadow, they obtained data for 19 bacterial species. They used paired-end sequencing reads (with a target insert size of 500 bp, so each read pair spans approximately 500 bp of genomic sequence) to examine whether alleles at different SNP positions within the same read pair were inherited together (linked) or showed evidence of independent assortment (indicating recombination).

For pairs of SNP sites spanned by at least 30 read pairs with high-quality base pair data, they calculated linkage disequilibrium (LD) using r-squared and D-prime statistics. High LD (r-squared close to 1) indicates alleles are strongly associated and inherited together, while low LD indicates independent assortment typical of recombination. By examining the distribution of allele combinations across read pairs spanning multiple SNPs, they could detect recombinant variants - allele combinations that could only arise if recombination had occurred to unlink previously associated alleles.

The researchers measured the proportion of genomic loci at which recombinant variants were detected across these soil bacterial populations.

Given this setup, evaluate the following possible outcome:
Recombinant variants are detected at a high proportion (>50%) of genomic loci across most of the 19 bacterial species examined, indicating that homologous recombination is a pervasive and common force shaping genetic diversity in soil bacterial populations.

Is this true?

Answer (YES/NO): NO